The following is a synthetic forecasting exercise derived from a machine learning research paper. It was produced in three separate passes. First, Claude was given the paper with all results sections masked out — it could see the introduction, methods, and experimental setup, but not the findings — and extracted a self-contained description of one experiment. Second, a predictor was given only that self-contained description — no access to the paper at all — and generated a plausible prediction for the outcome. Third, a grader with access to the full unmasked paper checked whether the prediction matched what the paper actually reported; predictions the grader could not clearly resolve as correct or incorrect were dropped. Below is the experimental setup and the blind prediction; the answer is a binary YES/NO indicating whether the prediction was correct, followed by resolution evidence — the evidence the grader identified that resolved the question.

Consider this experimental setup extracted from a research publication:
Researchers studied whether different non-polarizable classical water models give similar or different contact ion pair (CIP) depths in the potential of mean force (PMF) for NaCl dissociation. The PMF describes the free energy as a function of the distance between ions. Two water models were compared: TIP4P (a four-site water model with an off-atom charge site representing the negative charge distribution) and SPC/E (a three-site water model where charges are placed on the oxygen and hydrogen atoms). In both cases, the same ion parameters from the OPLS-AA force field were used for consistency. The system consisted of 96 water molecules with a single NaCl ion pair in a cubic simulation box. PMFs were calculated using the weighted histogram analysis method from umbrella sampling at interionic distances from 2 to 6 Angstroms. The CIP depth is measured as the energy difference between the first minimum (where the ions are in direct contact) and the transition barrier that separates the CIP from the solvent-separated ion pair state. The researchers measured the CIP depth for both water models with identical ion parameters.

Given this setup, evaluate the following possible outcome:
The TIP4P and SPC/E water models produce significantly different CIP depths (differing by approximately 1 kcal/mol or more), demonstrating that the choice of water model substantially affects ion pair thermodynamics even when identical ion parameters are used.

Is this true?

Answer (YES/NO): NO